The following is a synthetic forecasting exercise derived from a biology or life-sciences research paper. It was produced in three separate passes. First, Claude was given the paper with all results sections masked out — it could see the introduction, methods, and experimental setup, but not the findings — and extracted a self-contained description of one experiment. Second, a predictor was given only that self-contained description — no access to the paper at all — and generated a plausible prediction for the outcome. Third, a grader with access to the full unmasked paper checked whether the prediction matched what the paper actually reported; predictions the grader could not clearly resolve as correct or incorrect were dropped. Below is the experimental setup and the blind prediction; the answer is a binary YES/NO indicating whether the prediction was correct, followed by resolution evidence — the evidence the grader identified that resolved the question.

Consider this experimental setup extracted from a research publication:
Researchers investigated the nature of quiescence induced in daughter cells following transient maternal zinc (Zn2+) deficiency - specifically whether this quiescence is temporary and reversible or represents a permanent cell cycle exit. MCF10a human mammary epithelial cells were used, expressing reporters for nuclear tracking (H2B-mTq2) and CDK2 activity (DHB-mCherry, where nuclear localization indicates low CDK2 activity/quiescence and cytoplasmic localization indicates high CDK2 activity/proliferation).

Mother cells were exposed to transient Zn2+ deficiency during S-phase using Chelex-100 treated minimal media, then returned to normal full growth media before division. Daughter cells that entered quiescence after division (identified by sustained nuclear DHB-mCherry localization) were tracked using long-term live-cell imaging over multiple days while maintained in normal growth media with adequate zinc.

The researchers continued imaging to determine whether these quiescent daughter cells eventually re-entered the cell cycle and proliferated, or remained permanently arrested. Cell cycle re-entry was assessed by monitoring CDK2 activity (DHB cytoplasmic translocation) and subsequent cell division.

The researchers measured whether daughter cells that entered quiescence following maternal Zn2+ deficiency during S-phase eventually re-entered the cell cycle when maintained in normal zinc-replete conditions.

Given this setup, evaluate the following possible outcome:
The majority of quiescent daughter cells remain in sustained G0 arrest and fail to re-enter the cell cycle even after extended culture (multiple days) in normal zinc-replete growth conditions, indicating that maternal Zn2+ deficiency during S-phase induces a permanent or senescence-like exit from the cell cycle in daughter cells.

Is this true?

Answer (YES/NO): NO